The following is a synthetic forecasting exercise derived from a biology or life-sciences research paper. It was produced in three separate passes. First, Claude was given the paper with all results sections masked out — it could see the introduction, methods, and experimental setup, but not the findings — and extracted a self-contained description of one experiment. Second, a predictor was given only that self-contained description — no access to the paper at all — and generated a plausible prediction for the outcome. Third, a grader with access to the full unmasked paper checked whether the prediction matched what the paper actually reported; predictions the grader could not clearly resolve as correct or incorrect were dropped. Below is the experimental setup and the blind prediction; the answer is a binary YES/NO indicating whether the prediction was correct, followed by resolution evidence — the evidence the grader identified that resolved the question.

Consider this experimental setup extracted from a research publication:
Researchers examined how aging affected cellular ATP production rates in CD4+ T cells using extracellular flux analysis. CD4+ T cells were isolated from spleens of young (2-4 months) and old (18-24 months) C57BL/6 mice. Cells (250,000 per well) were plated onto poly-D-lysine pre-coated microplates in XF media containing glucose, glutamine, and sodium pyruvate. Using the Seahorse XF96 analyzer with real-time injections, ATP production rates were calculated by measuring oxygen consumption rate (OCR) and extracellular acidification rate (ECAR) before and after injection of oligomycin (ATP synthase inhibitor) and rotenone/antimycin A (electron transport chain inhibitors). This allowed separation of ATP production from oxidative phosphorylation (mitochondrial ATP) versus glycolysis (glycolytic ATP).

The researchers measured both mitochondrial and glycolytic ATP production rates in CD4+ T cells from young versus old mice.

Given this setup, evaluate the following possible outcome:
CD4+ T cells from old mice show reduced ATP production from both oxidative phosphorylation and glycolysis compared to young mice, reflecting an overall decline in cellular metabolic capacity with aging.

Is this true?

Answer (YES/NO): NO